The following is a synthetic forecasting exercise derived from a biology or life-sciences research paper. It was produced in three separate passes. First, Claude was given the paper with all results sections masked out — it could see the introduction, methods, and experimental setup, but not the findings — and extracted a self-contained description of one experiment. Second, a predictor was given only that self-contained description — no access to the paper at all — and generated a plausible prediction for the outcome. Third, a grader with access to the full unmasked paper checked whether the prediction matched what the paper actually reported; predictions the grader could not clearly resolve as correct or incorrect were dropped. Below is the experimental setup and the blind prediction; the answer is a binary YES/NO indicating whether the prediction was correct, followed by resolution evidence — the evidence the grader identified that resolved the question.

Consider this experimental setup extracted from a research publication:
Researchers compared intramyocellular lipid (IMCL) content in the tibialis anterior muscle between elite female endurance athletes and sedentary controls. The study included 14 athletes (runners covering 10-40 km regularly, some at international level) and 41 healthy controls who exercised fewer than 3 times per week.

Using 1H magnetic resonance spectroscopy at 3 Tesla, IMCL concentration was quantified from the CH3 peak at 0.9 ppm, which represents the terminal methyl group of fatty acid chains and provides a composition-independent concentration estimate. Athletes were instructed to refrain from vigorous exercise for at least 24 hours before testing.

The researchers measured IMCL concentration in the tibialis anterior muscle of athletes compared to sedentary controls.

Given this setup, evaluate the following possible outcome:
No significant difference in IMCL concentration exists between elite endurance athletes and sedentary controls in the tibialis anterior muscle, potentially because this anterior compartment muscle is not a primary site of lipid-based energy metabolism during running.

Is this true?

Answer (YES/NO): YES